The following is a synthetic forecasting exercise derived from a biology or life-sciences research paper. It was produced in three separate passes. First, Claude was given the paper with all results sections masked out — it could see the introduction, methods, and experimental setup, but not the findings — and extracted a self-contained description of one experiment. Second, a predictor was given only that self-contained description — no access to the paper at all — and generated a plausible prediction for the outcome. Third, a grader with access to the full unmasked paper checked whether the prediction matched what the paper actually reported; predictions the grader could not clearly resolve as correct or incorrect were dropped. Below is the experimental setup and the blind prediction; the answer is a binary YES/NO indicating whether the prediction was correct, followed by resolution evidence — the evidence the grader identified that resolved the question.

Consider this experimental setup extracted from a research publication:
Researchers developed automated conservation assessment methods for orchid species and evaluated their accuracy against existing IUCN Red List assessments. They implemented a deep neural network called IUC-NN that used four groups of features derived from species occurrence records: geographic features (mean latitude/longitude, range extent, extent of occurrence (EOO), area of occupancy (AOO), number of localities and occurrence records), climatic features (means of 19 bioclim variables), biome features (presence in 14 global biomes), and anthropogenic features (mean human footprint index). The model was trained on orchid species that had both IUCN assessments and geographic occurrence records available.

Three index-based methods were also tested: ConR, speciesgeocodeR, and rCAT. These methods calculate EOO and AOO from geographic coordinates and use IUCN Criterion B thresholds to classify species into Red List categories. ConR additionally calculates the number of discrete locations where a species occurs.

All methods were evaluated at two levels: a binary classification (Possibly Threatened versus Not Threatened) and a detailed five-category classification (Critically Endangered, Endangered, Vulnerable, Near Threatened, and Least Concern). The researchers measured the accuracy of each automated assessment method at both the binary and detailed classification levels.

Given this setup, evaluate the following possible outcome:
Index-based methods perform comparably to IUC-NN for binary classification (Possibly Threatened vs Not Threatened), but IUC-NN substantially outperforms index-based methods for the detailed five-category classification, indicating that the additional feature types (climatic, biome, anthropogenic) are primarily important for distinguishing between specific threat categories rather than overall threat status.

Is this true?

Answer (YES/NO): NO